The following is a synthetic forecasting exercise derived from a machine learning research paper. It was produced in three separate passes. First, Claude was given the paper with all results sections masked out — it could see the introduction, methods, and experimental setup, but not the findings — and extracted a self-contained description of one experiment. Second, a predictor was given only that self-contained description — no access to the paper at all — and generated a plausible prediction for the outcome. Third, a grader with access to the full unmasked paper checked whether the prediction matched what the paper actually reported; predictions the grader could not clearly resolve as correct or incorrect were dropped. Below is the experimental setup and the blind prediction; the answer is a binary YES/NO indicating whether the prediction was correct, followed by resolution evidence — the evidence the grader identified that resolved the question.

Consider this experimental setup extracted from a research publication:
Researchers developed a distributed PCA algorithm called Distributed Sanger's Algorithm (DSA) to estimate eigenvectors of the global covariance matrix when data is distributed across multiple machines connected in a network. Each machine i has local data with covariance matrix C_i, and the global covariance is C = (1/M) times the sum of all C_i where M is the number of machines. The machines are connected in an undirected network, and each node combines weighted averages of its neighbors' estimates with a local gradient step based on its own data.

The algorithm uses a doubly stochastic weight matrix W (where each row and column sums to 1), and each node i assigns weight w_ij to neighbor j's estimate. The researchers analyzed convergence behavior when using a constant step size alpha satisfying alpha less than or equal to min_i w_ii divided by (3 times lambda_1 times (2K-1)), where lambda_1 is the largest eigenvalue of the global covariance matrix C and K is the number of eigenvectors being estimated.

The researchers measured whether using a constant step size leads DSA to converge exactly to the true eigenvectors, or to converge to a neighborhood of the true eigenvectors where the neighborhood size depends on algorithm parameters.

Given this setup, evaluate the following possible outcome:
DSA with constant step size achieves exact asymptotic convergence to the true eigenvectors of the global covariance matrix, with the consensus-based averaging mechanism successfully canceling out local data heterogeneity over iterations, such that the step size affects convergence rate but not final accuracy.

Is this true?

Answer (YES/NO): NO